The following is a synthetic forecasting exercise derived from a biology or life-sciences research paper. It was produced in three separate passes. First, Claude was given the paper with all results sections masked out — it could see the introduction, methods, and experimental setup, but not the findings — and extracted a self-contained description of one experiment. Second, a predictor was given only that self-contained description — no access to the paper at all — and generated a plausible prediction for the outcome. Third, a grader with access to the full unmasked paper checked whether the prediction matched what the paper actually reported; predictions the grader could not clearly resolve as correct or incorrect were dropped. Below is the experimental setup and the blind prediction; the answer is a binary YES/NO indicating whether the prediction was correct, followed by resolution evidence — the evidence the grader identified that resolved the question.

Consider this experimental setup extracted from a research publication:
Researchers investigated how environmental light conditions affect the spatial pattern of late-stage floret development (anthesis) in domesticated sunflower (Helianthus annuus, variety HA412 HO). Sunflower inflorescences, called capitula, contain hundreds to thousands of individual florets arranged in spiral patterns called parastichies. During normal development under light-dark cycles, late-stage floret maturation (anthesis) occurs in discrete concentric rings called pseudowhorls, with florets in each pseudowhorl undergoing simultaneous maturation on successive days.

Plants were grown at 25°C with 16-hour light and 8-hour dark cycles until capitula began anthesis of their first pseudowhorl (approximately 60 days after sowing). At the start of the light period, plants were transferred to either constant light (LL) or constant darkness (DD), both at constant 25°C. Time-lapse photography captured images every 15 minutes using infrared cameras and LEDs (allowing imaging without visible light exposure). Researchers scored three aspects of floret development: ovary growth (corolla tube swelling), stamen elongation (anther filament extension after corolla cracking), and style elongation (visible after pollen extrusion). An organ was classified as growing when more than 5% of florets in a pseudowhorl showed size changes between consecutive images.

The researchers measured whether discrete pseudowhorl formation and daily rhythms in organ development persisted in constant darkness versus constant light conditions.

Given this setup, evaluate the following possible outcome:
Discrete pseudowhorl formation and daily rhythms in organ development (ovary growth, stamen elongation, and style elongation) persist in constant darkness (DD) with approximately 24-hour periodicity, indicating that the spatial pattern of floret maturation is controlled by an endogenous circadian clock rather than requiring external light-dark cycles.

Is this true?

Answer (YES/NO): YES